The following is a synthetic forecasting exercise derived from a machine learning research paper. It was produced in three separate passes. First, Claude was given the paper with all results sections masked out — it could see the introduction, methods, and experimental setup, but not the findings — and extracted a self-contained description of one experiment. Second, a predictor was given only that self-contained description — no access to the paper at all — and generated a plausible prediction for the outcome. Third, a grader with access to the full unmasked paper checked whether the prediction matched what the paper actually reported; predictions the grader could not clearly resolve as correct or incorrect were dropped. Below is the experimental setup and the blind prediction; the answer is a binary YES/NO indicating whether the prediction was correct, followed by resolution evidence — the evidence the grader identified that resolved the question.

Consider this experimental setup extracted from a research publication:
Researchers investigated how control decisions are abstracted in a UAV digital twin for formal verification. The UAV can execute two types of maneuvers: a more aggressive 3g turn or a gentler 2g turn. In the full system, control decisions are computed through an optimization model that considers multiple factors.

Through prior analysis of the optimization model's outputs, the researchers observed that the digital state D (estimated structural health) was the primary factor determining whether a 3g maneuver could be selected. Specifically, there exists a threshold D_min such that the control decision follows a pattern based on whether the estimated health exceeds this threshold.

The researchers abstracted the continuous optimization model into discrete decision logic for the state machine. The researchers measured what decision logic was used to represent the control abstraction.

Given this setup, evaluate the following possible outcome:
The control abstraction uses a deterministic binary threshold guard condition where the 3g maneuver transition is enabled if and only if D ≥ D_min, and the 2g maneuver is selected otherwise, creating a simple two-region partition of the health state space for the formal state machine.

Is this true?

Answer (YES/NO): NO